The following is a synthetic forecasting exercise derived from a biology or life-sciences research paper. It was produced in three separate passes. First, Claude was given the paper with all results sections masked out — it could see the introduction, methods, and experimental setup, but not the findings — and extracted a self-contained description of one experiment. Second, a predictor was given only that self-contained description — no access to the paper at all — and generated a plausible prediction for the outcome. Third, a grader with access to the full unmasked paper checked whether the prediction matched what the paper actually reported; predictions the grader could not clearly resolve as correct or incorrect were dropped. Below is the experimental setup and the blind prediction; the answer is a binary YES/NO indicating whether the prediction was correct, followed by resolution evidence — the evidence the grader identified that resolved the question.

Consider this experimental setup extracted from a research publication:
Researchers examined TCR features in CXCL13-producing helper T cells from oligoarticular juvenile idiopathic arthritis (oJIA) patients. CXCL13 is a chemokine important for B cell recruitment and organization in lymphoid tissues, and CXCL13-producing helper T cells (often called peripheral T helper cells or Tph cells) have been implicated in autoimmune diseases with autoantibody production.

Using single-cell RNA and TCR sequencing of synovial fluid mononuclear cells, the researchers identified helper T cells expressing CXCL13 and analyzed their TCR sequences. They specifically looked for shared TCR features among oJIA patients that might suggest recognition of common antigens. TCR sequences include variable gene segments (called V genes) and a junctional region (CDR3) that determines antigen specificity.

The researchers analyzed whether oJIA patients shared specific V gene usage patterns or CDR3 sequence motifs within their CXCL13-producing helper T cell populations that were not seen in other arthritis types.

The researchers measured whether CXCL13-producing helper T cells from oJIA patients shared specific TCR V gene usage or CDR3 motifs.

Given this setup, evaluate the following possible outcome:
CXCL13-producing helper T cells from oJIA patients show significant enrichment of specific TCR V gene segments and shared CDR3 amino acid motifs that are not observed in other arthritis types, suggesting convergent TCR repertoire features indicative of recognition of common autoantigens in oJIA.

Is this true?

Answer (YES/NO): YES